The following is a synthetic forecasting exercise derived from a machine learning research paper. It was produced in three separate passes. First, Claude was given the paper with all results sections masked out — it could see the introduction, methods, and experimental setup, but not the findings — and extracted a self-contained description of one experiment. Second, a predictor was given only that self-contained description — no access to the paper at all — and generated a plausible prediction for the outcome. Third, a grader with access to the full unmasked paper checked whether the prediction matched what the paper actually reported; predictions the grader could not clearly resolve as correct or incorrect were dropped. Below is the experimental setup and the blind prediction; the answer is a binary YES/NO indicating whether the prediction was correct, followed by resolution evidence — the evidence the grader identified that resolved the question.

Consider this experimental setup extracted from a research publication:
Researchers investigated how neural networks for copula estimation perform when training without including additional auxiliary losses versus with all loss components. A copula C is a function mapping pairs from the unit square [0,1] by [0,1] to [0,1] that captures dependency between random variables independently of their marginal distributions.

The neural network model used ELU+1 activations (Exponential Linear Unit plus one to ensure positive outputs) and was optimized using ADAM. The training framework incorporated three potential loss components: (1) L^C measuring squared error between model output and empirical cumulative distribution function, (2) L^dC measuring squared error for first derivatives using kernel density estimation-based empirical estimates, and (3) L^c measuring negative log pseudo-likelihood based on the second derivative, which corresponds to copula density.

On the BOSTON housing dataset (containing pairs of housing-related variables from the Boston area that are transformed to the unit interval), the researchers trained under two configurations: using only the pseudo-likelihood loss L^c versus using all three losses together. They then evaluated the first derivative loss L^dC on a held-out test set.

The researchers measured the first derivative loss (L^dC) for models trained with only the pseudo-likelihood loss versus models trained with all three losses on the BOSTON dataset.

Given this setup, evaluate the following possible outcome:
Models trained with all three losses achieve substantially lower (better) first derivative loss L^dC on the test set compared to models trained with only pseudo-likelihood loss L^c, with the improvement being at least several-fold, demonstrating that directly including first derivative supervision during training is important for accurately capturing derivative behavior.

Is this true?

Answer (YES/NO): NO